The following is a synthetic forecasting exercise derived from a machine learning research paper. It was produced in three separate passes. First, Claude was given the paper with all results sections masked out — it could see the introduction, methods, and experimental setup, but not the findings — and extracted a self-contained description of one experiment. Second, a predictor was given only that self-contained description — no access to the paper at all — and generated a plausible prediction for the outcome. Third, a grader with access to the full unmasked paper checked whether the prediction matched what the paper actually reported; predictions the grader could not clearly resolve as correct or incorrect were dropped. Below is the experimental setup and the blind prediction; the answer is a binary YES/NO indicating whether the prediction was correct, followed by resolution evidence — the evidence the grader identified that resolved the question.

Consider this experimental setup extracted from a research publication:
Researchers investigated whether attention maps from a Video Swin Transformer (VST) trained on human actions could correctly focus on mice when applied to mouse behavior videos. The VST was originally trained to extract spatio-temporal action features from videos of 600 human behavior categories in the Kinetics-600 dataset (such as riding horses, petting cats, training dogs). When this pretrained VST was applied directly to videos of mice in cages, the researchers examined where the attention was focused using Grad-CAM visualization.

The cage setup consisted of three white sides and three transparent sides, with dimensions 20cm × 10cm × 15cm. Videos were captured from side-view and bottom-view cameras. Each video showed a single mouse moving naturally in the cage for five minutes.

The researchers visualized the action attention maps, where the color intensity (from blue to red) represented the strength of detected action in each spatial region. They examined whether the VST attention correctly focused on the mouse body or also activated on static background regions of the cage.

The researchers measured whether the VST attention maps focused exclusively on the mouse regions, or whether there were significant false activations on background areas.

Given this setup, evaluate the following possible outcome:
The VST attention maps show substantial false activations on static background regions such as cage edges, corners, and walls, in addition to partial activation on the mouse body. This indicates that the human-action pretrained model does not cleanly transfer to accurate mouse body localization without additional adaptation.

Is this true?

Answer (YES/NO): YES